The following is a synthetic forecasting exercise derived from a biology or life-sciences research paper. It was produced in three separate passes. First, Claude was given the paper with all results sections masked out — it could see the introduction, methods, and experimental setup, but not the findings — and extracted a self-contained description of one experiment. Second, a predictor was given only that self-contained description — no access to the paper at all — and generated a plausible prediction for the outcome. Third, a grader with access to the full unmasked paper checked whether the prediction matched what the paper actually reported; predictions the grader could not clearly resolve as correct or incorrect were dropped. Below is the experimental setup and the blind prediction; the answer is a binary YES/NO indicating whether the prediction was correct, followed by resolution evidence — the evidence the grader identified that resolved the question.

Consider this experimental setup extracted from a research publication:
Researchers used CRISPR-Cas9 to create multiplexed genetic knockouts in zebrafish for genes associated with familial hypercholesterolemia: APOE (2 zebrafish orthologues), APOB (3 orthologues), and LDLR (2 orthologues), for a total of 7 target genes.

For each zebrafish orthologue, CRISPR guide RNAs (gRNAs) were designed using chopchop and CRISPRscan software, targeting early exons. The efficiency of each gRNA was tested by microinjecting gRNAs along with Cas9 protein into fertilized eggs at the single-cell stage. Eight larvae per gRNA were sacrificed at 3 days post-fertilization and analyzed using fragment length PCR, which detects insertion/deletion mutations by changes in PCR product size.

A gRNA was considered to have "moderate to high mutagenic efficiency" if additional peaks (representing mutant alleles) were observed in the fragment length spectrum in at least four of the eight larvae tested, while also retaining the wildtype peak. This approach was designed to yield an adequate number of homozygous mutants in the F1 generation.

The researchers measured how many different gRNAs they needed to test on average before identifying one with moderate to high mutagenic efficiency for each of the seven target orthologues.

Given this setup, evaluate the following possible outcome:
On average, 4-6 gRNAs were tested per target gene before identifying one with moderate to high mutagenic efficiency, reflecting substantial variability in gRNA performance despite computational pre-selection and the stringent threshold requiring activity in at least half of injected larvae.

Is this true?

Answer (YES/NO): YES